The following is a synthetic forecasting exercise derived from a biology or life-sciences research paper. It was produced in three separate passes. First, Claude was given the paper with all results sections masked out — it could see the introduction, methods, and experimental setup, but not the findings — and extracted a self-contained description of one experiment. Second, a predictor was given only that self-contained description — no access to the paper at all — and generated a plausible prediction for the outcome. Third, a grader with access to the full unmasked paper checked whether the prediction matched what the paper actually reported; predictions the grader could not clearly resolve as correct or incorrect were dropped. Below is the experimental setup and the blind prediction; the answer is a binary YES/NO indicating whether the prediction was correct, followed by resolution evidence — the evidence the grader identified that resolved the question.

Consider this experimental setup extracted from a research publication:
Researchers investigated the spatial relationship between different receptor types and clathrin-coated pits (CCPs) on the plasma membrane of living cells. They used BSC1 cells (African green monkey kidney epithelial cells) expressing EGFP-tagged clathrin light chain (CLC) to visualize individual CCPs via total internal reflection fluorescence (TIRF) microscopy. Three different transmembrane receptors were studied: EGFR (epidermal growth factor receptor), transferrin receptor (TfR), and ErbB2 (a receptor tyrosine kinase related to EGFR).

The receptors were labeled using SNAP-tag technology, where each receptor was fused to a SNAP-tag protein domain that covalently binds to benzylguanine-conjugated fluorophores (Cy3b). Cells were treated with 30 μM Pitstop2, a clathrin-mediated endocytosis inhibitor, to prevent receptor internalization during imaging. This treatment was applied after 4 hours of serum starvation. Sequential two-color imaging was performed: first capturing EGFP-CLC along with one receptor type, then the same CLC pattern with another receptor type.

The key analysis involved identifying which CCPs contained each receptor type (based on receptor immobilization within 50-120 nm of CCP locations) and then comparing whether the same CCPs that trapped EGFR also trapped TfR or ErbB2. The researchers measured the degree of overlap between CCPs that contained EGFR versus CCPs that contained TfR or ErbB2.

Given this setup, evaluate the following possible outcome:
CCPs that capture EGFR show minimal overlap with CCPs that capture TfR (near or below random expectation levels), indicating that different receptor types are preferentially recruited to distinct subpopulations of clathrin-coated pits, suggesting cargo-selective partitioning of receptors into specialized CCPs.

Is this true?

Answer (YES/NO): YES